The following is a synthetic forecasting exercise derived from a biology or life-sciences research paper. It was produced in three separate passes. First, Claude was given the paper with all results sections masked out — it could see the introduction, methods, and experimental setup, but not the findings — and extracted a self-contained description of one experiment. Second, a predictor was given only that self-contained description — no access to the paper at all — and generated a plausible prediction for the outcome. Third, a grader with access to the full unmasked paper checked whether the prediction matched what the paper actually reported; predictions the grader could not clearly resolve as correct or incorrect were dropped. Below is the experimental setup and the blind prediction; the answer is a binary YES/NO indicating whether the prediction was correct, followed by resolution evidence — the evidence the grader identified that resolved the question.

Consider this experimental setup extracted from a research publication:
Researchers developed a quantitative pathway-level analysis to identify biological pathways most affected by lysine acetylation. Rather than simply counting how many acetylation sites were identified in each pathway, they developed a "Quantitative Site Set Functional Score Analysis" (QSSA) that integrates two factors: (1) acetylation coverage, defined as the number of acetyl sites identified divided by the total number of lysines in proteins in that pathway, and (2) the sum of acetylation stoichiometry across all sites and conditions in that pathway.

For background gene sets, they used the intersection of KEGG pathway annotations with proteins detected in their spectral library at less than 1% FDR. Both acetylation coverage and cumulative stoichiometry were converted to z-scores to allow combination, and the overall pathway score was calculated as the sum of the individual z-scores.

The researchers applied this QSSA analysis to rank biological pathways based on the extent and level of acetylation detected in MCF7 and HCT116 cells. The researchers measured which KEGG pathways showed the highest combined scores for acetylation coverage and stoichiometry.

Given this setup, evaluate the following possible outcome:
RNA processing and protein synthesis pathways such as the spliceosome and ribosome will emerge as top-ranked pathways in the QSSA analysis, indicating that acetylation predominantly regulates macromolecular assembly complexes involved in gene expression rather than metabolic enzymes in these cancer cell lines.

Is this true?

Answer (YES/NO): NO